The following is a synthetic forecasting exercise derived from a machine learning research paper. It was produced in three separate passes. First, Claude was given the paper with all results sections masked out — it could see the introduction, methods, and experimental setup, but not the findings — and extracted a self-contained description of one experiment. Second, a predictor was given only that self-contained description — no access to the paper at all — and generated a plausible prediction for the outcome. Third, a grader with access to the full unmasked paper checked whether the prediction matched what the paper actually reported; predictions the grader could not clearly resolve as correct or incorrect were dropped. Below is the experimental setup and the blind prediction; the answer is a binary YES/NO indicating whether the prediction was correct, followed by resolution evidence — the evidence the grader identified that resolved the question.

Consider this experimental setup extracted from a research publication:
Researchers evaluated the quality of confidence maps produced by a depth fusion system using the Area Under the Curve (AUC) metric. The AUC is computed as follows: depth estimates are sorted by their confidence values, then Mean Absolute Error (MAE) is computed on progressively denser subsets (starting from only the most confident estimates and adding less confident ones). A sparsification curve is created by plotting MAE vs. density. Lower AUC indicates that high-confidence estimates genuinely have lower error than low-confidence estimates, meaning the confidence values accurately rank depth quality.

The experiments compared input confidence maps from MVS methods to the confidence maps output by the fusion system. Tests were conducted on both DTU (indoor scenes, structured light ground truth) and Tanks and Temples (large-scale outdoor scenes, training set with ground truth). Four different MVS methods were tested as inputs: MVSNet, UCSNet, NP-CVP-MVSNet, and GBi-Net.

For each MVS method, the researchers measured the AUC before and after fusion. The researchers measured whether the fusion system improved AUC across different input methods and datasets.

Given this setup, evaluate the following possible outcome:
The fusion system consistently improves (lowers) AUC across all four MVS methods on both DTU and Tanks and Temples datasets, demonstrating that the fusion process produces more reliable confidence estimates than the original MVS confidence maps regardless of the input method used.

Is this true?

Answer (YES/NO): NO